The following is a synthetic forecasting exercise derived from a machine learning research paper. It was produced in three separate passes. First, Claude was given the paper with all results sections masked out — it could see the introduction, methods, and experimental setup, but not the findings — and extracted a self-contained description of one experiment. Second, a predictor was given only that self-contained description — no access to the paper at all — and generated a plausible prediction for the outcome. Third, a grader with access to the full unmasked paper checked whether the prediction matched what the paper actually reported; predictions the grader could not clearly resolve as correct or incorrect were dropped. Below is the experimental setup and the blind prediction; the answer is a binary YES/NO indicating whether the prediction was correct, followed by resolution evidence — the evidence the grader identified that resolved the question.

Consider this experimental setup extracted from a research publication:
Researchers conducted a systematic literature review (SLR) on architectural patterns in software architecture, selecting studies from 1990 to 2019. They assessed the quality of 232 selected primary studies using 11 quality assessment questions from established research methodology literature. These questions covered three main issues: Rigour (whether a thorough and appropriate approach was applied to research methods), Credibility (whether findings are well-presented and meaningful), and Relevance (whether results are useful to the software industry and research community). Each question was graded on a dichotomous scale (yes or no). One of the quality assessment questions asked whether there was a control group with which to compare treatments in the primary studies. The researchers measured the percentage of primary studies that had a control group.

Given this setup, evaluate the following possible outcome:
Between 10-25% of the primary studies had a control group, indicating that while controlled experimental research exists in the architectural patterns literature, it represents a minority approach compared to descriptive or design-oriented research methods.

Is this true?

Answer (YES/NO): YES